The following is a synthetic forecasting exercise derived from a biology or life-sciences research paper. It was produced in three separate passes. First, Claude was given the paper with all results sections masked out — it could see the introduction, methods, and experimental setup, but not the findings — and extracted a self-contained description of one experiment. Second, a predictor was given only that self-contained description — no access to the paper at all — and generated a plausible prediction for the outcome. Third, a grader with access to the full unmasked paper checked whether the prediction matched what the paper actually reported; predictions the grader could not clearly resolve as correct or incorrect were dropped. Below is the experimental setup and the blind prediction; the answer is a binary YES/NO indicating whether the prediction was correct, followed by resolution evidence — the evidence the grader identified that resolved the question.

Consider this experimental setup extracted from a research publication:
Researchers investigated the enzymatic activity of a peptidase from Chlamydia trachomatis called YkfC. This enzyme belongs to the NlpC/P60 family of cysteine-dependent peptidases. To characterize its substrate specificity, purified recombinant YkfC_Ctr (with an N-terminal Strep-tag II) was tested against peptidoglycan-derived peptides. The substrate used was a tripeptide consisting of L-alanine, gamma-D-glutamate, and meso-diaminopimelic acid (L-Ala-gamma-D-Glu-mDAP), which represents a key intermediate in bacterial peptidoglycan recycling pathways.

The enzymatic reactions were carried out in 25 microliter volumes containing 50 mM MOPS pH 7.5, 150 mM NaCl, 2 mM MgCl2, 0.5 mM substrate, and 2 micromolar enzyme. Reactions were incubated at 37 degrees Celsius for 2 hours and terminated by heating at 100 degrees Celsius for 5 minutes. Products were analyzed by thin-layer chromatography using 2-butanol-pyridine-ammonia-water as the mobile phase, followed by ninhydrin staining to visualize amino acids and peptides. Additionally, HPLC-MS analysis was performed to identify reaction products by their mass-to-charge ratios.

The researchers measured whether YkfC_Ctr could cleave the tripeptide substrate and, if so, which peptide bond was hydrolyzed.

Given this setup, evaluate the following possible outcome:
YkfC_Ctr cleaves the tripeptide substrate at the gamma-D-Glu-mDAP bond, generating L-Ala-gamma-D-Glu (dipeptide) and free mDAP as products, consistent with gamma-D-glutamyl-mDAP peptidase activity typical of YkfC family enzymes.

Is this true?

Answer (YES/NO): YES